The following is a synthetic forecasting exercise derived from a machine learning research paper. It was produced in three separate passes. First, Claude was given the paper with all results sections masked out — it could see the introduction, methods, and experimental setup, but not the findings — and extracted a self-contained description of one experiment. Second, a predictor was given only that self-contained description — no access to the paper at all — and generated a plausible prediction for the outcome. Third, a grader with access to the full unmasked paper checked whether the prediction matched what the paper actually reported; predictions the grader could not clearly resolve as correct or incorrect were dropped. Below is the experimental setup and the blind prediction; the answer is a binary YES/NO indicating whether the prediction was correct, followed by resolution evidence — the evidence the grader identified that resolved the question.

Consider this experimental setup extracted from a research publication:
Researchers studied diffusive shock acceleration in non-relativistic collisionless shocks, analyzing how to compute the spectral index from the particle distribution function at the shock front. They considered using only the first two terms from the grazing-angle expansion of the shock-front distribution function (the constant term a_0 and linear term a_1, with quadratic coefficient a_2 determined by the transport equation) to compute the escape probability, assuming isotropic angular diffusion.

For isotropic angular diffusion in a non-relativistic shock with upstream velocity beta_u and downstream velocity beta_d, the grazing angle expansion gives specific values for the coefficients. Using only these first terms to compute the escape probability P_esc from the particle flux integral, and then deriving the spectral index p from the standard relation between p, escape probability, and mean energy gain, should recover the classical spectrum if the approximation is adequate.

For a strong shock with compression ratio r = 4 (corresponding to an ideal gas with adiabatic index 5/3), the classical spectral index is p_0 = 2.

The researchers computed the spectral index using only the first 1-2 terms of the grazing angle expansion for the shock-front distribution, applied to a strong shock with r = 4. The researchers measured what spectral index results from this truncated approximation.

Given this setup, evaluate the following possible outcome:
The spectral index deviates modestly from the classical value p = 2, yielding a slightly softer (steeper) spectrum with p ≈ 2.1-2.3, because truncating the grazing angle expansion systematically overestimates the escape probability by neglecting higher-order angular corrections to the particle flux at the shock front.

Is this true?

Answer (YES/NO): NO